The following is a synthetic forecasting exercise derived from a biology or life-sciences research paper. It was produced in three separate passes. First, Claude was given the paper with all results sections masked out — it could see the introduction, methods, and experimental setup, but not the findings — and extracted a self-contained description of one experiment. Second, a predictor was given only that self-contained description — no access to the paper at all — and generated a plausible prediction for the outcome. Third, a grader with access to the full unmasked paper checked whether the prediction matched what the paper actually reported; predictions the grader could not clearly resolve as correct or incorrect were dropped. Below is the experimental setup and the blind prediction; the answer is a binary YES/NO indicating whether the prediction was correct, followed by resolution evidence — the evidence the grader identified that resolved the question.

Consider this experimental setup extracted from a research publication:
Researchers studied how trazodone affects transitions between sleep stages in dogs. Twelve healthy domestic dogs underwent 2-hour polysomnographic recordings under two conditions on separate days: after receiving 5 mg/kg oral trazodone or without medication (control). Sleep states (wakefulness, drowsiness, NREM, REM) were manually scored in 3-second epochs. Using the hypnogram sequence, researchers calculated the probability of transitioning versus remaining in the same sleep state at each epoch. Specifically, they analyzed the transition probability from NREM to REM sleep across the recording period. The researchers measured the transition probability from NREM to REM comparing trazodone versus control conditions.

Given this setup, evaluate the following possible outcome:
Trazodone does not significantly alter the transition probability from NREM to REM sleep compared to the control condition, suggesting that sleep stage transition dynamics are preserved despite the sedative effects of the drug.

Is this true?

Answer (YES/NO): NO